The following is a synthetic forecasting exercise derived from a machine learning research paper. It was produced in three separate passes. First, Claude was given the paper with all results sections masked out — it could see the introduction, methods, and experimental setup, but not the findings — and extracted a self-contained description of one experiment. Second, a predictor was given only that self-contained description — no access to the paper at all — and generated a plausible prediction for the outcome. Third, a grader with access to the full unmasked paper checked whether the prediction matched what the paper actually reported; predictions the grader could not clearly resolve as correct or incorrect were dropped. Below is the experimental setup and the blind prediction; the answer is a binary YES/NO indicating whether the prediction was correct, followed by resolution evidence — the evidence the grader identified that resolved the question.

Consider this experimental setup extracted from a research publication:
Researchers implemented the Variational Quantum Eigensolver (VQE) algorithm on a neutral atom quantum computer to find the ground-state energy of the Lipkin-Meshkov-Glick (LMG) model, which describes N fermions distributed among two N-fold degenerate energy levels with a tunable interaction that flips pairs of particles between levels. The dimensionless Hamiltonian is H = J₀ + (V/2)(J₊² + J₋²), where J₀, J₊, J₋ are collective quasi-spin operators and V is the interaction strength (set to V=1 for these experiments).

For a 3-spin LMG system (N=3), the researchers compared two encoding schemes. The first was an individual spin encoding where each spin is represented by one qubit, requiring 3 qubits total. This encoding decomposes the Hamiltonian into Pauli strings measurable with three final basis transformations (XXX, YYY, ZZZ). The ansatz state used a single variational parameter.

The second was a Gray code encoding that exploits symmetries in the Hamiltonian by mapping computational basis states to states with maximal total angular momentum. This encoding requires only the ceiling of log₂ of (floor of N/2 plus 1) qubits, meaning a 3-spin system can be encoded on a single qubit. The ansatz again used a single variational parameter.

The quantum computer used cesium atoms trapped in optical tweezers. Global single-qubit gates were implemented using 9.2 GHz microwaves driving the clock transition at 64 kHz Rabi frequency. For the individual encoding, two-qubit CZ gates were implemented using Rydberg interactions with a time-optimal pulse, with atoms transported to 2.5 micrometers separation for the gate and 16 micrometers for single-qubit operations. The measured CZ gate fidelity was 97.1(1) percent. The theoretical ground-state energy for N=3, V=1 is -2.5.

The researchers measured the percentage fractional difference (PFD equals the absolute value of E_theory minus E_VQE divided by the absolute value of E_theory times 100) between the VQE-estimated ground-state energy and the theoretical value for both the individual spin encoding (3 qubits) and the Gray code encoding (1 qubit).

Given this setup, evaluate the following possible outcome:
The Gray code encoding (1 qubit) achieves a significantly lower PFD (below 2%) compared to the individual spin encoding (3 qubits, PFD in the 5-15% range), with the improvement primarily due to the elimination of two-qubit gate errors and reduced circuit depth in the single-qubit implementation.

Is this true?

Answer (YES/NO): NO